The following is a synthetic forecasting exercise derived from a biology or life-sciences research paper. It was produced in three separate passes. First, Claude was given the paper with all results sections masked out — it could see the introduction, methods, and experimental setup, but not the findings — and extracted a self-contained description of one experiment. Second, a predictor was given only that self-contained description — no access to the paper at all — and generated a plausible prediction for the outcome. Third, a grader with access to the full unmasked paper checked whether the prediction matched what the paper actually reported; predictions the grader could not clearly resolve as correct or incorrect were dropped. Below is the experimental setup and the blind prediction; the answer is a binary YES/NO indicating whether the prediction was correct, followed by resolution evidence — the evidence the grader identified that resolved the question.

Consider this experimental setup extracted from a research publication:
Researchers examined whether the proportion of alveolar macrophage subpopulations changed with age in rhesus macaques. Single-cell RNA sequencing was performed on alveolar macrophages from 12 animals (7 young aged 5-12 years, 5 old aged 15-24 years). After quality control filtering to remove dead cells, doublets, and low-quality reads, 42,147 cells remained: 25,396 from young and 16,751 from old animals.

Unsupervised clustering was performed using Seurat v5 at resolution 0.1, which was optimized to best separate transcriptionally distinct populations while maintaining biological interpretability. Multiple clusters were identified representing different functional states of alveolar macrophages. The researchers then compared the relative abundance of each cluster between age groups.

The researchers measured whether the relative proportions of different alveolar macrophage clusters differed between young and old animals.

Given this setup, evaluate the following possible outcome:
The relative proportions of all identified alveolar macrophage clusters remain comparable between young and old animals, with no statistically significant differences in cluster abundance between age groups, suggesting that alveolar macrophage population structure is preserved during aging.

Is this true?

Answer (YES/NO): YES